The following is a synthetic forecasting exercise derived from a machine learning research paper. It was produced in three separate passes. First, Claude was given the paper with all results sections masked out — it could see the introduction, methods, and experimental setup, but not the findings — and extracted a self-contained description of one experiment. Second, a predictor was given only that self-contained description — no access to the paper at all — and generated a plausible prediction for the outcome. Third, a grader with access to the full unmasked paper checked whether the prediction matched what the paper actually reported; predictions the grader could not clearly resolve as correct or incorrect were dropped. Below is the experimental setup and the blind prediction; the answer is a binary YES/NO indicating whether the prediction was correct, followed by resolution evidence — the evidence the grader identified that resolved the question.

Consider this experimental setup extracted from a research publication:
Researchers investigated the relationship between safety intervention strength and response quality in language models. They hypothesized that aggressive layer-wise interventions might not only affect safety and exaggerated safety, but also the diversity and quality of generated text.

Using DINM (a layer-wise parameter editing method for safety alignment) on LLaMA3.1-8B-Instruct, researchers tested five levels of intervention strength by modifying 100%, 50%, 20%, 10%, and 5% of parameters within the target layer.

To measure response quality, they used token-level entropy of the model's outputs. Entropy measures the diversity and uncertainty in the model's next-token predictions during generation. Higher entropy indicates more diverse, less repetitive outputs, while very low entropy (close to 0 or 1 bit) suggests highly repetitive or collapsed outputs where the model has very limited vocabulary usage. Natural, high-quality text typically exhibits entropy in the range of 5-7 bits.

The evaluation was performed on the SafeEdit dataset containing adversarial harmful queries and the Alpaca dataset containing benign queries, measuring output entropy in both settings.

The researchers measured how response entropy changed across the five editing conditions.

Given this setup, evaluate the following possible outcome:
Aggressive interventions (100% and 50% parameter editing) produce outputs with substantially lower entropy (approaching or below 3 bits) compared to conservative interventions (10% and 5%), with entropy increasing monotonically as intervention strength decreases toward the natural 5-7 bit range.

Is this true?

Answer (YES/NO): YES